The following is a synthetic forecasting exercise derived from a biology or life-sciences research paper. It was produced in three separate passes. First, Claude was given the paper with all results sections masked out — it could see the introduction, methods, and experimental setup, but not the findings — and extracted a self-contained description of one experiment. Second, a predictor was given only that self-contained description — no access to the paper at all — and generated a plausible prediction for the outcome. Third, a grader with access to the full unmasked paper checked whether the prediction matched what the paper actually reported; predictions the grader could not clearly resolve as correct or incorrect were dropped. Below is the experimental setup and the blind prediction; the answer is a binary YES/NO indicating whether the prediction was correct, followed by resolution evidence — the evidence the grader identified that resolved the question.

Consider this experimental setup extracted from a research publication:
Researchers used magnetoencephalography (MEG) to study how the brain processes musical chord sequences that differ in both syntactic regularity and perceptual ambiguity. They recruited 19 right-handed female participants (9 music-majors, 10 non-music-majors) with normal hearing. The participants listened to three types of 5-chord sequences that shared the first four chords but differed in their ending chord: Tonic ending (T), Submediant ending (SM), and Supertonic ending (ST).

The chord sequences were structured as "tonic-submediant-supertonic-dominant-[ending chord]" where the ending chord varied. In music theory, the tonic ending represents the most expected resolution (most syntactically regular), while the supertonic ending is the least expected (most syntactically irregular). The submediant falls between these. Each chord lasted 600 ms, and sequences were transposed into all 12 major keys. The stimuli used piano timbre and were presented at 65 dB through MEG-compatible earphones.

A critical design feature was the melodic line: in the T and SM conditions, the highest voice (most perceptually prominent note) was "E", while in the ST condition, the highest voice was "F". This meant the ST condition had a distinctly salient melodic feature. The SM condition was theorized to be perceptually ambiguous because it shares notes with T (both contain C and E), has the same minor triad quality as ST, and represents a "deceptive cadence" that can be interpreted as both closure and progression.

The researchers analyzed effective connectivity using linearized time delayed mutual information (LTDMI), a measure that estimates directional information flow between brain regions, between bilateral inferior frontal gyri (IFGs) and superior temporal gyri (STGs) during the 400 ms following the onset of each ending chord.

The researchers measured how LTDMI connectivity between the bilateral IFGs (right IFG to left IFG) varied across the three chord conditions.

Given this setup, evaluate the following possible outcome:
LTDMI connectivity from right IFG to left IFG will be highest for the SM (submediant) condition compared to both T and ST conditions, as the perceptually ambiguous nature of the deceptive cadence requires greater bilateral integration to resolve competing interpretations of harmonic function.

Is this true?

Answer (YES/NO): NO